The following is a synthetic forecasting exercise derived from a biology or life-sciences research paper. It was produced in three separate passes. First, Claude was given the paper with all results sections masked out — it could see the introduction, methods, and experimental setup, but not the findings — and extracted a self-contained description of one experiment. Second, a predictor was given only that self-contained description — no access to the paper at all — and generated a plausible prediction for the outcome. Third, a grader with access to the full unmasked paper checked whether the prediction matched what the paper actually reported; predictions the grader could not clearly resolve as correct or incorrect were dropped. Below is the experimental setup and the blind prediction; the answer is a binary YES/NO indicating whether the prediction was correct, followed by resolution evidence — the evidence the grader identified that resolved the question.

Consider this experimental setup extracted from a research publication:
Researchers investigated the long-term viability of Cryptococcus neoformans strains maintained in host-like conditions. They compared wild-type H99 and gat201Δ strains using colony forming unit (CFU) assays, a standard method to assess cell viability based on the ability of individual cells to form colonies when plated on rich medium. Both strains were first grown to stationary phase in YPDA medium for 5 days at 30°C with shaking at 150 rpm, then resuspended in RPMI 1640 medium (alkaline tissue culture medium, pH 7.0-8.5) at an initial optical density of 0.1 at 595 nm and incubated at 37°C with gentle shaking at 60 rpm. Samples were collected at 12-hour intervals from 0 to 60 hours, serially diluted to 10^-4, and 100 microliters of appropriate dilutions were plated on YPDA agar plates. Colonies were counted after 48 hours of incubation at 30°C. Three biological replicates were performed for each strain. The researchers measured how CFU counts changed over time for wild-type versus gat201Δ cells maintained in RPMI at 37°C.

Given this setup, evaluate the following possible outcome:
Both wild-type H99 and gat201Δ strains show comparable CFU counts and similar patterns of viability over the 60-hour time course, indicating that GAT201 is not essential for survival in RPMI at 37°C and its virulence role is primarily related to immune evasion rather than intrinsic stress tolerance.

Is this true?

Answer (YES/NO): NO